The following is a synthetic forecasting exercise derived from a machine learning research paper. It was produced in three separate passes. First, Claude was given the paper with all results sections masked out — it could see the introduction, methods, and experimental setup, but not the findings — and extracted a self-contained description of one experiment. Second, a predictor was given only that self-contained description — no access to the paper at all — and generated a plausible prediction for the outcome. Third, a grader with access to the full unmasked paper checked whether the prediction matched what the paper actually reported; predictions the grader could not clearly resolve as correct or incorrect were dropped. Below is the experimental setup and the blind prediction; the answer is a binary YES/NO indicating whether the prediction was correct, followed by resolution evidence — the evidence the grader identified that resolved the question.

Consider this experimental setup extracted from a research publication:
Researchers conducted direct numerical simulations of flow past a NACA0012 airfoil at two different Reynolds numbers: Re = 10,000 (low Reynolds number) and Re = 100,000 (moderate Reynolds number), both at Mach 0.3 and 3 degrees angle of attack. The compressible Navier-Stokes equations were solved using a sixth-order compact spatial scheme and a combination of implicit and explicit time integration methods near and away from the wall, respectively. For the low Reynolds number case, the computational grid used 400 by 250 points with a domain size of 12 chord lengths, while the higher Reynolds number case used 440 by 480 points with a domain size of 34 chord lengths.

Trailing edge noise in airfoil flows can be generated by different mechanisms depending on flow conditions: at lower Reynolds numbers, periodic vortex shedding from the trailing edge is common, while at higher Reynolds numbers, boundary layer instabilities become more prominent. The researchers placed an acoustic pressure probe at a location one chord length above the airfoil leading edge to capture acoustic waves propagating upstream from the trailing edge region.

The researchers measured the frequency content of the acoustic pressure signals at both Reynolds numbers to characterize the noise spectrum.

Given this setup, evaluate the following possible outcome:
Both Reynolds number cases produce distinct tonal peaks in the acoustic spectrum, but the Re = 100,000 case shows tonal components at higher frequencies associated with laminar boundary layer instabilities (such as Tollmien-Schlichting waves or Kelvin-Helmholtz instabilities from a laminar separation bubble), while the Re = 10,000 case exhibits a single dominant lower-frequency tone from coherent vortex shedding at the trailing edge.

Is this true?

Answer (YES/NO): YES